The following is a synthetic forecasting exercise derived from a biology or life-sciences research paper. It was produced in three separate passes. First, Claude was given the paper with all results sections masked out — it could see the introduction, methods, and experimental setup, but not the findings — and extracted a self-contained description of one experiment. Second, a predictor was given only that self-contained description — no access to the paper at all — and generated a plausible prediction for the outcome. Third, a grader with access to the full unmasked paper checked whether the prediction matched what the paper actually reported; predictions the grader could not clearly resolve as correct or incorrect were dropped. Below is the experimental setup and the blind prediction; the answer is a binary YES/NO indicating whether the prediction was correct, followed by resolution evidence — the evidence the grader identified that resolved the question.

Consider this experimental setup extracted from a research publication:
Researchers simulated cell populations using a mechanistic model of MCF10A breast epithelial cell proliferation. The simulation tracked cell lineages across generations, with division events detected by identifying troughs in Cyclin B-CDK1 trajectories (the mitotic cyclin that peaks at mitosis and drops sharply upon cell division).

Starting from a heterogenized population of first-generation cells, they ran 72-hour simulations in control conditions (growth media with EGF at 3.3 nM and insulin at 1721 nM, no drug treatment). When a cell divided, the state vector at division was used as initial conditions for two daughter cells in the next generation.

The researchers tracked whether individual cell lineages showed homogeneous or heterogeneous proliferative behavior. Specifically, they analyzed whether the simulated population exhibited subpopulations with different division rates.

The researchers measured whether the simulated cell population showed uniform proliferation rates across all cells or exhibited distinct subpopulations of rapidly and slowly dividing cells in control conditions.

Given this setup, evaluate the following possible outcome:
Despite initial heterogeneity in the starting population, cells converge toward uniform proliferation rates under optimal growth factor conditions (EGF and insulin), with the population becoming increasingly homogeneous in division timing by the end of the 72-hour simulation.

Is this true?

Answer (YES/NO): NO